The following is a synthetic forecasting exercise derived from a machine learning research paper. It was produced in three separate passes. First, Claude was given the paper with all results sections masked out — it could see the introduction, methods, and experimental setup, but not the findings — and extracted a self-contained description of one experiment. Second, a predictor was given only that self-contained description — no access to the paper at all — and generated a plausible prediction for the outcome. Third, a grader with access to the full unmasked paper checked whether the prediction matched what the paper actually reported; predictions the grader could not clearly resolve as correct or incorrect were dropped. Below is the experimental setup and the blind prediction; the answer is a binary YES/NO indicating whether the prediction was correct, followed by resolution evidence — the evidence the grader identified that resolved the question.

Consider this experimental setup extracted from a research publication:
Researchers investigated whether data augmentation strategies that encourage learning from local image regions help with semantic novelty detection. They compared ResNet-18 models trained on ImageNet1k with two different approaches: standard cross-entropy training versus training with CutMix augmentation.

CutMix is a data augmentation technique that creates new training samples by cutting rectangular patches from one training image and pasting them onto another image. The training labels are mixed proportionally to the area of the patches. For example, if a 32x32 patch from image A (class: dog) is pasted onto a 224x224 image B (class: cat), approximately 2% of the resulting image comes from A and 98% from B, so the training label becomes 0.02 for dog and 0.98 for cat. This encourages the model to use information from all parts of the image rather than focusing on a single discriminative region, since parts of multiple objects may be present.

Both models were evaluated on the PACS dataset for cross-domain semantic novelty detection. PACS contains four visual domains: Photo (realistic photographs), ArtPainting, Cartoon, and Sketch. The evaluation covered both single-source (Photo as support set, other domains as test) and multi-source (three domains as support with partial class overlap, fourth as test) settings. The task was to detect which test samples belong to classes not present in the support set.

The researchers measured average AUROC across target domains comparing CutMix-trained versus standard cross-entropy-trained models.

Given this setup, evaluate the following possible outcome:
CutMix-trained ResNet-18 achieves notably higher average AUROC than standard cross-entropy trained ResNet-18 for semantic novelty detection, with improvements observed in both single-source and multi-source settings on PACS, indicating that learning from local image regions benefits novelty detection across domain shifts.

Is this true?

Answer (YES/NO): NO